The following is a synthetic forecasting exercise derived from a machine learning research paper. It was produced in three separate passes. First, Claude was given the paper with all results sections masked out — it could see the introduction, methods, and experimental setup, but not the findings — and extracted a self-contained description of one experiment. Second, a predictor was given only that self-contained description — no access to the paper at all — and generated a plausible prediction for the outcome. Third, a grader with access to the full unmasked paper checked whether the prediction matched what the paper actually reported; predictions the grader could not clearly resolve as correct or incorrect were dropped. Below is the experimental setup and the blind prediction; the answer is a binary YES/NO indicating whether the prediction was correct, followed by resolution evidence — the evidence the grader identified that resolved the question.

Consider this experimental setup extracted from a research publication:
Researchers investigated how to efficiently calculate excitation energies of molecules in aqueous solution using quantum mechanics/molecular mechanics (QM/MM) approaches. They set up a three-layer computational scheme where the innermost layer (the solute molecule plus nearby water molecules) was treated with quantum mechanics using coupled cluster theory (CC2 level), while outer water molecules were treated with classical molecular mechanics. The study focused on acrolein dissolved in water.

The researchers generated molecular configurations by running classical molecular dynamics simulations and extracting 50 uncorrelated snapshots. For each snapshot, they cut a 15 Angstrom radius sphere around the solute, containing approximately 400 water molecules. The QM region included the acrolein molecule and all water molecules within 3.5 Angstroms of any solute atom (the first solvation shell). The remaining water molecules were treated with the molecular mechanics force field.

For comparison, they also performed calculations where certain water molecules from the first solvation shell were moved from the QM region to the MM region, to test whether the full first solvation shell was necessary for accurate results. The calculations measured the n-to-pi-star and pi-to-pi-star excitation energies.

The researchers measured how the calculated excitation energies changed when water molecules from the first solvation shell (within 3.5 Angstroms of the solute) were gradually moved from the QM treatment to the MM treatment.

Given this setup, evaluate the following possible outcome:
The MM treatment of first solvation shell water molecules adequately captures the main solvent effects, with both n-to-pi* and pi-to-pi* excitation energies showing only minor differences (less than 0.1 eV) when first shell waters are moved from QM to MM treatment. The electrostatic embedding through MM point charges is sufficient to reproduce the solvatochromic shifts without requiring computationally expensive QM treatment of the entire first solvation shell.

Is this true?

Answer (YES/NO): NO